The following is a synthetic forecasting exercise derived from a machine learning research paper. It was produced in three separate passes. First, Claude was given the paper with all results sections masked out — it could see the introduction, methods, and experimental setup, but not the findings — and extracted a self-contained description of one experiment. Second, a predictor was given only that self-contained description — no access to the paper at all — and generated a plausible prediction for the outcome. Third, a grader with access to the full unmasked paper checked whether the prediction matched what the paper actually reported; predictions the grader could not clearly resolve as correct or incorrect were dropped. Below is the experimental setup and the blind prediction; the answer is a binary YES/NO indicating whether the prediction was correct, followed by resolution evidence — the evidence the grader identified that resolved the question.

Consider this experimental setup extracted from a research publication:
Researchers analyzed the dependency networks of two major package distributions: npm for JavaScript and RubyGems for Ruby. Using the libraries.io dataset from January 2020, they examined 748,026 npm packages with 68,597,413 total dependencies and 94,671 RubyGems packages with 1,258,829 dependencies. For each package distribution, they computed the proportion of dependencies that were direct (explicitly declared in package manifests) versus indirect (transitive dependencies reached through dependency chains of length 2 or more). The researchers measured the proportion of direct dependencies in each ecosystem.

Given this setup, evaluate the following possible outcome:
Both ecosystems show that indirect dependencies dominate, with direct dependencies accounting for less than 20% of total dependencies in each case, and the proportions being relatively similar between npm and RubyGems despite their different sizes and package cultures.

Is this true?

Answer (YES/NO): NO